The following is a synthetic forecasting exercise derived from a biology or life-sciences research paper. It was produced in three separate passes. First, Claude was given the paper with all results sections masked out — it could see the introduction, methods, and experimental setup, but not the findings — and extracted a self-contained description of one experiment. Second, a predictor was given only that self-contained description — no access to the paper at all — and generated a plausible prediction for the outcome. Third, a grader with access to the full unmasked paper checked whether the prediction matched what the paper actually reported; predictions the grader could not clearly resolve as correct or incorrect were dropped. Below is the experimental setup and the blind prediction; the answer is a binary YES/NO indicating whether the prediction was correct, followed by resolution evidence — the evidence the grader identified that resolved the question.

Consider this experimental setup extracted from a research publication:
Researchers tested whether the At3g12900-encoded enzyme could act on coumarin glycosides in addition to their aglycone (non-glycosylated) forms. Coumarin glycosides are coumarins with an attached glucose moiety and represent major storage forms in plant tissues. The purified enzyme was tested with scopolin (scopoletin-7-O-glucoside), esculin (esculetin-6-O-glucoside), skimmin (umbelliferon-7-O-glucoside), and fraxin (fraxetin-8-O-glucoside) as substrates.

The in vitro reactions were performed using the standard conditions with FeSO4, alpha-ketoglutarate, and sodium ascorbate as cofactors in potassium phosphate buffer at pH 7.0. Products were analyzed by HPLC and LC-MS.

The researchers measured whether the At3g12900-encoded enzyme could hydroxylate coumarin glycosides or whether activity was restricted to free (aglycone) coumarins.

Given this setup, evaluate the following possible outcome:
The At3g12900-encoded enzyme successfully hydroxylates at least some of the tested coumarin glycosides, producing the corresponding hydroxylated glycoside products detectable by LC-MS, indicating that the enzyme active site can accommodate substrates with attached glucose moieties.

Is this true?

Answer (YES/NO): NO